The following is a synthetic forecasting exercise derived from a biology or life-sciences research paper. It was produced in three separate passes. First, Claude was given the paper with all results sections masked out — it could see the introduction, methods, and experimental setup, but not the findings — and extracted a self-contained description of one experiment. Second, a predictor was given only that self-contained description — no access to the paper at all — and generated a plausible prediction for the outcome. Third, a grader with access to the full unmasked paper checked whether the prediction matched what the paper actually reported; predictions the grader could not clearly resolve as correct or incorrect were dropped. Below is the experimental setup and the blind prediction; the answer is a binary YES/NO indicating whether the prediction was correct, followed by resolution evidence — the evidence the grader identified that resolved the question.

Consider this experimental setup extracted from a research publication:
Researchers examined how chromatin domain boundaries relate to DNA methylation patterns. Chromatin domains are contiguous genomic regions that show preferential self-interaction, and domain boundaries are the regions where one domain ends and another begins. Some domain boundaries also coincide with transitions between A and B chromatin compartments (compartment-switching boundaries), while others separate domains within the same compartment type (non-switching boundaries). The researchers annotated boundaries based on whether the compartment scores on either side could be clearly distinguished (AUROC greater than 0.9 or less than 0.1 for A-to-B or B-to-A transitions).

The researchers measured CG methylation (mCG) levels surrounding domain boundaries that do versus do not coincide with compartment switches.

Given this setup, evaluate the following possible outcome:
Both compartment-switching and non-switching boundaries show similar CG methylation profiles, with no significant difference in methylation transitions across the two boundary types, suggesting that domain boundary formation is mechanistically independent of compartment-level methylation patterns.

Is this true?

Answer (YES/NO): NO